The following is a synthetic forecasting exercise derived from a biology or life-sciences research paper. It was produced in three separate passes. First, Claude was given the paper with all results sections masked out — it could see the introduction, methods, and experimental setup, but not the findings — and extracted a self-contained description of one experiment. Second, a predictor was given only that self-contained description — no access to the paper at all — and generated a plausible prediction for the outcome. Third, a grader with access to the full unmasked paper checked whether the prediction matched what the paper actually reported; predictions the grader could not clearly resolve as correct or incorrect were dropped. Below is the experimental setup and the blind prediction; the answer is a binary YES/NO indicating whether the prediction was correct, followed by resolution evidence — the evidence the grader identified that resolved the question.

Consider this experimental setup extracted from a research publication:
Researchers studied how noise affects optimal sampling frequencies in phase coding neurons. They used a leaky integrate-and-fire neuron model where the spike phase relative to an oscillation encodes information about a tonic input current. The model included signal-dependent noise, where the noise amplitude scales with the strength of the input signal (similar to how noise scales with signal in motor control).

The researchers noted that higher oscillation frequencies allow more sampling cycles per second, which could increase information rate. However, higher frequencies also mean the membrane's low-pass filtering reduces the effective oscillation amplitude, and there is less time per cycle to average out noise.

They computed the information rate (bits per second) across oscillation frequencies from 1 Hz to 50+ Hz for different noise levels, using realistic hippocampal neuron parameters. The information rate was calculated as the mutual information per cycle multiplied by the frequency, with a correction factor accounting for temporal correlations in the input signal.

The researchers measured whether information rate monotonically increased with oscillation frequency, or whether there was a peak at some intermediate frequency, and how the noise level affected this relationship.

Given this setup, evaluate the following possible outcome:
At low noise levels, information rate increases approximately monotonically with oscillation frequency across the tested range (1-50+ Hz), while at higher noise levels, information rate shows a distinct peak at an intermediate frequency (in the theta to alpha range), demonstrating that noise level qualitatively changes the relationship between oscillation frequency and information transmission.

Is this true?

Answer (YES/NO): YES